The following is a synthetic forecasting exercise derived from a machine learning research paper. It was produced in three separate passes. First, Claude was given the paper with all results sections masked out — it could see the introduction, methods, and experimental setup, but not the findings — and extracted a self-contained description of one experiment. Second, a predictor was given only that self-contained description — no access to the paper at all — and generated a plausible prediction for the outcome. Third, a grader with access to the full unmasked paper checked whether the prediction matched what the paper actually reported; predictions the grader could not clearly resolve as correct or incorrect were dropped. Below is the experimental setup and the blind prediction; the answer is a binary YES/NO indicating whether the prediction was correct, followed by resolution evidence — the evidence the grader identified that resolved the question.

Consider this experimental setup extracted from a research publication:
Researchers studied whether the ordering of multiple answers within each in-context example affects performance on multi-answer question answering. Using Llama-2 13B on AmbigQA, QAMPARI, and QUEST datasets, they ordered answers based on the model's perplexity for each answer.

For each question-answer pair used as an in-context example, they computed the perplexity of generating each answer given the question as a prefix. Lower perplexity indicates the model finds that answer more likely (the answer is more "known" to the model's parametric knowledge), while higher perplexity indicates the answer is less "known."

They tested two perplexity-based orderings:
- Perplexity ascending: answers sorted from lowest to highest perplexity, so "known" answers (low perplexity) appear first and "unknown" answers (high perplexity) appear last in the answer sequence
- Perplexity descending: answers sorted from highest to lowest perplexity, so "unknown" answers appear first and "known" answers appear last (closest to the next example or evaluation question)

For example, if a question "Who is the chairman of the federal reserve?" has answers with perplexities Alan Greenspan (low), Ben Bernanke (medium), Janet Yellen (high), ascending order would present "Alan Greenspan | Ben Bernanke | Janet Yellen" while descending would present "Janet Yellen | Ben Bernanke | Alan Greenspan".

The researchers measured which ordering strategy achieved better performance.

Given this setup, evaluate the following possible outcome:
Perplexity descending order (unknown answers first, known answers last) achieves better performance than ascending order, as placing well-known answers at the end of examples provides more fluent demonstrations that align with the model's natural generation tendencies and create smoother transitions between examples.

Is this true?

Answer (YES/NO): NO